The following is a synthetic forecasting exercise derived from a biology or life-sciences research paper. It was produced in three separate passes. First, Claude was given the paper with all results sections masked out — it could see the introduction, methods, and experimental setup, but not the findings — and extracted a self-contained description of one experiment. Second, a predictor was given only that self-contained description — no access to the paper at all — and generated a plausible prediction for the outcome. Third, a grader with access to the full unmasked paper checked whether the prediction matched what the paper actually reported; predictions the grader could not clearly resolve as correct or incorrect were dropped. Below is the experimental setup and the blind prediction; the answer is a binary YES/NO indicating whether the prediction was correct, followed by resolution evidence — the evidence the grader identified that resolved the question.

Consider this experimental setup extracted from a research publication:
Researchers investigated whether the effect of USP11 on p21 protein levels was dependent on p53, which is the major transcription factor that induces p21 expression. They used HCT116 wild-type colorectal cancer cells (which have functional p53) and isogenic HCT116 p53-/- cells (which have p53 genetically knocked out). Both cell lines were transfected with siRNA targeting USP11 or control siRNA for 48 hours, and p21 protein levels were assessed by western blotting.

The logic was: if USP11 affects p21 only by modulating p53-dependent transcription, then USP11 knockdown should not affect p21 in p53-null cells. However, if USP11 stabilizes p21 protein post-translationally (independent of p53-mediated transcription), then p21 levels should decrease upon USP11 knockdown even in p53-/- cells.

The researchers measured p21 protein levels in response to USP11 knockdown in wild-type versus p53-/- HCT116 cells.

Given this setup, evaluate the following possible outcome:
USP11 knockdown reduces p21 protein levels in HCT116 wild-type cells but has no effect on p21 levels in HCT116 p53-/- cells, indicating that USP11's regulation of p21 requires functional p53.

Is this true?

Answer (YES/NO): NO